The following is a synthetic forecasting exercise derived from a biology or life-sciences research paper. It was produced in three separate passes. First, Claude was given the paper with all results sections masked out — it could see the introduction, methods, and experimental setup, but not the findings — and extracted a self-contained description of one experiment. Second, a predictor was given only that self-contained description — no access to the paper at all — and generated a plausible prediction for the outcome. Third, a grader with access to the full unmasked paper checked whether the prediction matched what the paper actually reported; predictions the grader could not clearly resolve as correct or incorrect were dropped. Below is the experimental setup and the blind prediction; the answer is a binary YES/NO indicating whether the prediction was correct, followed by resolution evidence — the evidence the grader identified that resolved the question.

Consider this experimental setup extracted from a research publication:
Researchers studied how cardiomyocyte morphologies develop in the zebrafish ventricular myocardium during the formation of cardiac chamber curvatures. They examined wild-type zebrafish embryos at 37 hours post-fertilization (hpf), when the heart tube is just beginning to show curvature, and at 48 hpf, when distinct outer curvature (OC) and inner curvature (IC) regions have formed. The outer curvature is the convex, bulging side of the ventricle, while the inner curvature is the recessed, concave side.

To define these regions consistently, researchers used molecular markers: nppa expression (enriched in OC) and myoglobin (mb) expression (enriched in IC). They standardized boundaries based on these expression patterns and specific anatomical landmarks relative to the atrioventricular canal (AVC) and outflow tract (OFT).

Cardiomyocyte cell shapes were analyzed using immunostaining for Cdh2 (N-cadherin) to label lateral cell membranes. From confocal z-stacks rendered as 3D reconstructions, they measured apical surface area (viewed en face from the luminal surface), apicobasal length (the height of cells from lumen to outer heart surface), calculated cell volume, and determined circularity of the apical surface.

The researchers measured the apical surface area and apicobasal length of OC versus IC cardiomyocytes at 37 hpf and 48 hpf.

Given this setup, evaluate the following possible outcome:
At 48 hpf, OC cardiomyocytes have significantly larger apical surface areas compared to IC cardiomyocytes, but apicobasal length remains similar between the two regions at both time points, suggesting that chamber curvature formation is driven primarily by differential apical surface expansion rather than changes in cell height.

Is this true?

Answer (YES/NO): NO